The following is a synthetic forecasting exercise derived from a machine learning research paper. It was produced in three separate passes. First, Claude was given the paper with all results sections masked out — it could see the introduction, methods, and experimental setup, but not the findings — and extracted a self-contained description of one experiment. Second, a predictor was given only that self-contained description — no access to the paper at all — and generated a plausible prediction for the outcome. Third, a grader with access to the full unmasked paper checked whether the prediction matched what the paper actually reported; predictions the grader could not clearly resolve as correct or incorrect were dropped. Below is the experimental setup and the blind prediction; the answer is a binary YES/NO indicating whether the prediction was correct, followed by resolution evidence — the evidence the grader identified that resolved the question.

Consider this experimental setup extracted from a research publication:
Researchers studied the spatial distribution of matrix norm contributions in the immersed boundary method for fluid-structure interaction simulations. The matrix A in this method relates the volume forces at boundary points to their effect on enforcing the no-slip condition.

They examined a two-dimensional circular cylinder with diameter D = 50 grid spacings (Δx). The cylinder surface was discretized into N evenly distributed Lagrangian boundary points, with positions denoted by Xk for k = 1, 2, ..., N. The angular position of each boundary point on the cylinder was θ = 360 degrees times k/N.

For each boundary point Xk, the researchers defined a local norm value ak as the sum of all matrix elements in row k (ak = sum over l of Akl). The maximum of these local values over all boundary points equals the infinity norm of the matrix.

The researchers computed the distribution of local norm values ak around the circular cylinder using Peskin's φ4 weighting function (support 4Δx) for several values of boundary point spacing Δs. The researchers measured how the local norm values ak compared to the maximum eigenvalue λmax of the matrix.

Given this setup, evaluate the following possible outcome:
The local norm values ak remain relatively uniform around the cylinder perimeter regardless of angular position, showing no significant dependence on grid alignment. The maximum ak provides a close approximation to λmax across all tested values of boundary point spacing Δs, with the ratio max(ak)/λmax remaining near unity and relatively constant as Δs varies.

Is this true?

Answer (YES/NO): YES